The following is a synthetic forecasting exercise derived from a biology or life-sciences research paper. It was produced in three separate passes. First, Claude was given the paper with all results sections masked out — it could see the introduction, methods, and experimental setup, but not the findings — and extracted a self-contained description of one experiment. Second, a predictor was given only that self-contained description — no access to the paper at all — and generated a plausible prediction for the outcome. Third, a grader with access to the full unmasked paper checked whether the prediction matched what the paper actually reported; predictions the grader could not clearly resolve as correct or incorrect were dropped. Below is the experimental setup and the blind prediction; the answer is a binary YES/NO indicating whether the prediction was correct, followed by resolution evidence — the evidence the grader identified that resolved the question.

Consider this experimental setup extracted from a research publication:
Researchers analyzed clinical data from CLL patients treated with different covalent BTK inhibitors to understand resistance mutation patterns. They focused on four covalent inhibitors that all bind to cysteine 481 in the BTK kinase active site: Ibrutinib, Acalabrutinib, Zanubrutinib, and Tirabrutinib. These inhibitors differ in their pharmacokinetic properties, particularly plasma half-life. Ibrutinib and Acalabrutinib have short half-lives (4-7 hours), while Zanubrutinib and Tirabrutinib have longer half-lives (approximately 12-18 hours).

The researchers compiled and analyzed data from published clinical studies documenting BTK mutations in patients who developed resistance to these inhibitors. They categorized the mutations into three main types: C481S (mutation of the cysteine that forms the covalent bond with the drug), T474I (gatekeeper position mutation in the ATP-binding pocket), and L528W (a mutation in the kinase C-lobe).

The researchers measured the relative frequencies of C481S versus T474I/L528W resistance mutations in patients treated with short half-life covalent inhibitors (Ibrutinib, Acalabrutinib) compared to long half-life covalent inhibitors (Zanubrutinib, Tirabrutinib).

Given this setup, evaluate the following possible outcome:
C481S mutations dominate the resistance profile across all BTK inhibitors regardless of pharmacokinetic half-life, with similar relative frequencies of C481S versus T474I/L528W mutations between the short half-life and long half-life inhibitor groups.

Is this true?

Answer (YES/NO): NO